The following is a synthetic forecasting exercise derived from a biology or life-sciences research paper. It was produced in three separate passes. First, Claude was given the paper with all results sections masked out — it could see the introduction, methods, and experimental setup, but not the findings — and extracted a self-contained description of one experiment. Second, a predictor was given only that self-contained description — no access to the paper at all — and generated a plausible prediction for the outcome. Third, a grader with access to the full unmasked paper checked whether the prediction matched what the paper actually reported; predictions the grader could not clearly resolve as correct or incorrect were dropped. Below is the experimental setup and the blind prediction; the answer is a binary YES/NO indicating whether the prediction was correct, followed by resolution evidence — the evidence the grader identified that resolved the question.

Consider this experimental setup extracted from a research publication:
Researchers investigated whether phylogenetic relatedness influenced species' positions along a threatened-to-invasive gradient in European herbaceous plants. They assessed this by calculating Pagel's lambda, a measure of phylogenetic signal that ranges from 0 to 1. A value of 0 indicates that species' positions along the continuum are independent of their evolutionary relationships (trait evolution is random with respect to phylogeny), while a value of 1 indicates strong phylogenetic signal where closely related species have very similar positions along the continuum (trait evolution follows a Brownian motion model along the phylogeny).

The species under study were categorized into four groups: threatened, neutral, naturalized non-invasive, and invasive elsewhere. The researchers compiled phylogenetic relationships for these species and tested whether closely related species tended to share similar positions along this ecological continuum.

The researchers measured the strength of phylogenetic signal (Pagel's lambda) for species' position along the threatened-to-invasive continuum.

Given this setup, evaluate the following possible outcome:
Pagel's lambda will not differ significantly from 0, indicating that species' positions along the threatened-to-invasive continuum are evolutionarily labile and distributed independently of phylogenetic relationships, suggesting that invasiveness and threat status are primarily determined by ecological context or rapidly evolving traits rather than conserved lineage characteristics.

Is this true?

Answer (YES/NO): NO